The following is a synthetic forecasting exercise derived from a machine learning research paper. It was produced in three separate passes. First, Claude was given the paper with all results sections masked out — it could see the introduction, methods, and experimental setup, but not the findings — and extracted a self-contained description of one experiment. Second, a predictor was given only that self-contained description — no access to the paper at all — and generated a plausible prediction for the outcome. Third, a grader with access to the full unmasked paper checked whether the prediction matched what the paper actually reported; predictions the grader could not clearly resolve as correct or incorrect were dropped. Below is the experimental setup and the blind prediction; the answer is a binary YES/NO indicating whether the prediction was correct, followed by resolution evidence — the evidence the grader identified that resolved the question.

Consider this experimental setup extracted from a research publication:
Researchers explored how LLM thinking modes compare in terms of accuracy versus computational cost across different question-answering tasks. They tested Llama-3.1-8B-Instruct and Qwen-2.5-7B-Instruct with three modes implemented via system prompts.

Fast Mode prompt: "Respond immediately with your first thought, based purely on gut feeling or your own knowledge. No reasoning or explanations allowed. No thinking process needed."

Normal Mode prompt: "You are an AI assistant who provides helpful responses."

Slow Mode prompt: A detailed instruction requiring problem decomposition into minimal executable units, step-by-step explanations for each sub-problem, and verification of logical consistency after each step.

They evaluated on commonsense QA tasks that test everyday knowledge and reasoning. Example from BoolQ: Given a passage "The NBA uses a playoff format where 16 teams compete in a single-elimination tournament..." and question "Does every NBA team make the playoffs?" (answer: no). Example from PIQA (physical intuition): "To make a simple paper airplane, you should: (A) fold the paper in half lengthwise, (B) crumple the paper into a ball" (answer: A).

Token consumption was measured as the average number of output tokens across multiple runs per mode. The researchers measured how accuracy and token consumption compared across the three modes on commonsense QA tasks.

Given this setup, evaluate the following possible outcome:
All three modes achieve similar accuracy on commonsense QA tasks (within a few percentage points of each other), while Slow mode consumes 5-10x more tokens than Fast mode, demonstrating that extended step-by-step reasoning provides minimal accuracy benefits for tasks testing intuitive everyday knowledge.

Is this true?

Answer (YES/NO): NO